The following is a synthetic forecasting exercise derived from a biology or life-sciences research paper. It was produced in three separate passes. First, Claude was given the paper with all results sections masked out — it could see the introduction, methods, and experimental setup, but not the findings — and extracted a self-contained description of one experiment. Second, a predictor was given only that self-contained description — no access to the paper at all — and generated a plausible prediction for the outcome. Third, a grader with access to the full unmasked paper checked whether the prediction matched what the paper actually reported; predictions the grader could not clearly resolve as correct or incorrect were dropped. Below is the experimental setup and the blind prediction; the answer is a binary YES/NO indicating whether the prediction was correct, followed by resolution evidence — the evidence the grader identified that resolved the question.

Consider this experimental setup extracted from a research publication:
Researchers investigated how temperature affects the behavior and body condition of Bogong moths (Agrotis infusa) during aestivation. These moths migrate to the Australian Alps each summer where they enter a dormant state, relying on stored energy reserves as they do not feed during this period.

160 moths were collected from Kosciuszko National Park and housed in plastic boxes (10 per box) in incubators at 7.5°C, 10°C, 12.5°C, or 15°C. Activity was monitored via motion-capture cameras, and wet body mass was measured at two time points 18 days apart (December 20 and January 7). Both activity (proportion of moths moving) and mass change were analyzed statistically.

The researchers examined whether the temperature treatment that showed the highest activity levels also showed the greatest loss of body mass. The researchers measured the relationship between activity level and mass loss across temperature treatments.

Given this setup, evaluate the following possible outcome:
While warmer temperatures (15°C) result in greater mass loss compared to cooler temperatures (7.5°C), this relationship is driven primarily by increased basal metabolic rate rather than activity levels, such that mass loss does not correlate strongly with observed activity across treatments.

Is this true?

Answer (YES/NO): NO